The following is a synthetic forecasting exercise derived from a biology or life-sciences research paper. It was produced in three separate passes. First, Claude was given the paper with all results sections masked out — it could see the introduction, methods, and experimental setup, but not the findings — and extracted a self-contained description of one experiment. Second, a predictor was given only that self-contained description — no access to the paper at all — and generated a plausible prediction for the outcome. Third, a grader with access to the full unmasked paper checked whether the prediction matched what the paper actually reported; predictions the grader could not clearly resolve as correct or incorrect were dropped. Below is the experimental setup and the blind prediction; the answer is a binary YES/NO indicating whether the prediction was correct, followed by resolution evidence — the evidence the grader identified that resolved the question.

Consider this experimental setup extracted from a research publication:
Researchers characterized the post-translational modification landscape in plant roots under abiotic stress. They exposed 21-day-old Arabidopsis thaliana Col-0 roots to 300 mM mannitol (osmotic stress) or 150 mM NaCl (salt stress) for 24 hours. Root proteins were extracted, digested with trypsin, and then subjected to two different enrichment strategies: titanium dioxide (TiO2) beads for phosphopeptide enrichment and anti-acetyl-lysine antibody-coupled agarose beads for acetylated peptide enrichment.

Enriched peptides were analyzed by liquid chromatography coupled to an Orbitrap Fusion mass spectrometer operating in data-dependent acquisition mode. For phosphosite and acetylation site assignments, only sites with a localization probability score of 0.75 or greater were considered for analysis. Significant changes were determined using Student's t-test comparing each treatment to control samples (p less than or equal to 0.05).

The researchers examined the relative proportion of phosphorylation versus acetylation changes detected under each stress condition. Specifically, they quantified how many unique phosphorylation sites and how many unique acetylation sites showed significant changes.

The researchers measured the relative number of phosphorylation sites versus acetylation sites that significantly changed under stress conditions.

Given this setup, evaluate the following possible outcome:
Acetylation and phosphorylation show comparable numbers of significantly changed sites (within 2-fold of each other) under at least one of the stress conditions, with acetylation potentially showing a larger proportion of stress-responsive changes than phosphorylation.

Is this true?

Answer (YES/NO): YES